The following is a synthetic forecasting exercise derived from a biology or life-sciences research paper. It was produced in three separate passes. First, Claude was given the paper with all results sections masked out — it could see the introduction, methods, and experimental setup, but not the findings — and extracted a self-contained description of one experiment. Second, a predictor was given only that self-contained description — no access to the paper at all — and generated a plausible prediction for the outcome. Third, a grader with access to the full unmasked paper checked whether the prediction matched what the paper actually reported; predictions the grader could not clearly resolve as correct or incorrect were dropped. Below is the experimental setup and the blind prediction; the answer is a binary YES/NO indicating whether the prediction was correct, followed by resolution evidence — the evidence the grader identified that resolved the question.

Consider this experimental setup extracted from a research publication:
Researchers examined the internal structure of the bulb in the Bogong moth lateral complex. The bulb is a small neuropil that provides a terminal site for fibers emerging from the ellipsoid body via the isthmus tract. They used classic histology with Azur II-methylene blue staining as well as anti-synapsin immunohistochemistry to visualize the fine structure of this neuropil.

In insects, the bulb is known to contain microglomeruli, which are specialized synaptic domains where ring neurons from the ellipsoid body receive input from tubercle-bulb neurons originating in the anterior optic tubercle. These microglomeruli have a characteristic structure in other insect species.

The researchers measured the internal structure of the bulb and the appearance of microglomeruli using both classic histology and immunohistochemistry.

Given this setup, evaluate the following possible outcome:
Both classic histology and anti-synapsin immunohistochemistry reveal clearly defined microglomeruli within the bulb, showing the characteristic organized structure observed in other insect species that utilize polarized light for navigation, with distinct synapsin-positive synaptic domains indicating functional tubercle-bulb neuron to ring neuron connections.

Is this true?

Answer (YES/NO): YES